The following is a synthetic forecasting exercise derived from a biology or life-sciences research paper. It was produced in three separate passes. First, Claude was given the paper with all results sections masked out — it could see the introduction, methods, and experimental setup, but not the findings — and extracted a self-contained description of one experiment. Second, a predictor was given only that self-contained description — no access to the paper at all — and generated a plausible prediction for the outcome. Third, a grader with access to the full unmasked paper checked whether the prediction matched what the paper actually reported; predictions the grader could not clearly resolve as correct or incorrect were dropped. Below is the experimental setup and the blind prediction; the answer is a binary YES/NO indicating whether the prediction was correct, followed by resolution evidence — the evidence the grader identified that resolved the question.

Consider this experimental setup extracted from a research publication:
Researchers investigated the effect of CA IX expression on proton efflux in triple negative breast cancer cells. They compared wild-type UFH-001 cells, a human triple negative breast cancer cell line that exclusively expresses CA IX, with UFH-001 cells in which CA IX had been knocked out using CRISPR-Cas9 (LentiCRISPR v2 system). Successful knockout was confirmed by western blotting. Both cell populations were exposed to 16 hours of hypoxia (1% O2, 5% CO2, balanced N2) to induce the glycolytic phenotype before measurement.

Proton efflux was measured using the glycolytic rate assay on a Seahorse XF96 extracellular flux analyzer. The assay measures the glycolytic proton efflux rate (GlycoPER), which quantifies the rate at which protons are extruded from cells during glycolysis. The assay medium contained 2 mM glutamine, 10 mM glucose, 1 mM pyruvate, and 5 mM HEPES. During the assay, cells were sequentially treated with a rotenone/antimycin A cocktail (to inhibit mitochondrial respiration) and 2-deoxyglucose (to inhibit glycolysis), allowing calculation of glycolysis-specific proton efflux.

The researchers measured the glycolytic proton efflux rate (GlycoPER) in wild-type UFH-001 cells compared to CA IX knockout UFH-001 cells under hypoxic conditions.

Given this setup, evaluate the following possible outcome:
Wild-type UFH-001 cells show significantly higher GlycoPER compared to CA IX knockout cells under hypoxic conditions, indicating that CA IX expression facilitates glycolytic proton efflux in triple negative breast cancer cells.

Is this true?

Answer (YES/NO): YES